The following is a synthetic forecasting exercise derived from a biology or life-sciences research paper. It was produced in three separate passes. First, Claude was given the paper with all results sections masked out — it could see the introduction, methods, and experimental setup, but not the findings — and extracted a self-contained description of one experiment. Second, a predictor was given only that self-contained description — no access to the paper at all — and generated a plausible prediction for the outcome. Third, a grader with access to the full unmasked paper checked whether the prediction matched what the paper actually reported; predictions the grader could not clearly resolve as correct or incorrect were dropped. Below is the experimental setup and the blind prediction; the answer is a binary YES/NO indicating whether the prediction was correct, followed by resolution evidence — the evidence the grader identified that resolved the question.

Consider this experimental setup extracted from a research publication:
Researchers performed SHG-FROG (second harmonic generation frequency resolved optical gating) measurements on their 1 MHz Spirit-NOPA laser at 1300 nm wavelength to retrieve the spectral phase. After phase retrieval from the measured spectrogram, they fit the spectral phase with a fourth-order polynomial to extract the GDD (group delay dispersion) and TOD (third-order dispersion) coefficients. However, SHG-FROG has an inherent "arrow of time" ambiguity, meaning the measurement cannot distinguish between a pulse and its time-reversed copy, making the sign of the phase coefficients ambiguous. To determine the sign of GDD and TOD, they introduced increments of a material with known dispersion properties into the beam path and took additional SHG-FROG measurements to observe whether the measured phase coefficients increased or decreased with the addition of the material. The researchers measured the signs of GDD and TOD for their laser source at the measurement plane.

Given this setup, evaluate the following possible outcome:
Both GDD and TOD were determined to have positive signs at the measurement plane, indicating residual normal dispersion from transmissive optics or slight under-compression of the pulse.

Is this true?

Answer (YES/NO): NO